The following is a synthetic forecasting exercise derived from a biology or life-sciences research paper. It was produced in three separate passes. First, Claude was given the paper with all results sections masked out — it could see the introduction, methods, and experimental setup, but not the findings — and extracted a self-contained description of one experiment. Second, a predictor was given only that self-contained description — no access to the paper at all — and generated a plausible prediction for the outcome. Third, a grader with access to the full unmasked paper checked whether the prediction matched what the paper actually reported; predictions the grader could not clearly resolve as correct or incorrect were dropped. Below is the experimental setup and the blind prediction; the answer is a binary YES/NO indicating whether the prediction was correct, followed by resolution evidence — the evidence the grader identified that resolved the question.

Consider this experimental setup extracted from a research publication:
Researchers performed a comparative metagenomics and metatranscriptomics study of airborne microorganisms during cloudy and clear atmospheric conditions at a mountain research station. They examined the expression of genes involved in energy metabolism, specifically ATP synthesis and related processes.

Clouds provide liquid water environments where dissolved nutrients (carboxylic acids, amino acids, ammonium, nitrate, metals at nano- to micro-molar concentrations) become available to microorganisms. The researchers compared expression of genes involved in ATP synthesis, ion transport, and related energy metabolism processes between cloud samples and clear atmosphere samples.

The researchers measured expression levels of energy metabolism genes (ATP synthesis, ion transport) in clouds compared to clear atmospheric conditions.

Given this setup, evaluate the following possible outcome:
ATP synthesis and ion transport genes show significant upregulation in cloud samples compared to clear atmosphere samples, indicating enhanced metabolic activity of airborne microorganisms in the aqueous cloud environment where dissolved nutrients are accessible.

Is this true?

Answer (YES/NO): YES